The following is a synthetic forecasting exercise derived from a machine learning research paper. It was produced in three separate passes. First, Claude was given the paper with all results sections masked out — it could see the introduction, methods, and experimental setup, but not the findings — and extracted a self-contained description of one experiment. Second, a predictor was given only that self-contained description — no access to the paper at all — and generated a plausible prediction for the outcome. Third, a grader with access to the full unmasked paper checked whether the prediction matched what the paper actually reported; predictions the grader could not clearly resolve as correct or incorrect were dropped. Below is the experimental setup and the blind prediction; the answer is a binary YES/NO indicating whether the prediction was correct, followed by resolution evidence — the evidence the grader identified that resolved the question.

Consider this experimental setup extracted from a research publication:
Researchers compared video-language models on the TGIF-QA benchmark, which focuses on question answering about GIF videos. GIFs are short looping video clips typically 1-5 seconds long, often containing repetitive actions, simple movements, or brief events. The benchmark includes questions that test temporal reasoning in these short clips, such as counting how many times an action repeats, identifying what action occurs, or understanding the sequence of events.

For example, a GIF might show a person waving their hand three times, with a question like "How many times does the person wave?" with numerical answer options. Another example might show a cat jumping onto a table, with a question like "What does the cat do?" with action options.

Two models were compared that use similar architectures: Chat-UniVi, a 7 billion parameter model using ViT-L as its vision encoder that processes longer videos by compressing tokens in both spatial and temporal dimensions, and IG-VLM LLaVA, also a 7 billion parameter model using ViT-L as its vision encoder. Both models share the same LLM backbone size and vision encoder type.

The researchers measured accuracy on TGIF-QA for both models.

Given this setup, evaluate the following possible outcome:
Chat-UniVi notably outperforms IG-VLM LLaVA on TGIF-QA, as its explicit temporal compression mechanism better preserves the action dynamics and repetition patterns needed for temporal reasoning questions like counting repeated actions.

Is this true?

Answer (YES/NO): NO